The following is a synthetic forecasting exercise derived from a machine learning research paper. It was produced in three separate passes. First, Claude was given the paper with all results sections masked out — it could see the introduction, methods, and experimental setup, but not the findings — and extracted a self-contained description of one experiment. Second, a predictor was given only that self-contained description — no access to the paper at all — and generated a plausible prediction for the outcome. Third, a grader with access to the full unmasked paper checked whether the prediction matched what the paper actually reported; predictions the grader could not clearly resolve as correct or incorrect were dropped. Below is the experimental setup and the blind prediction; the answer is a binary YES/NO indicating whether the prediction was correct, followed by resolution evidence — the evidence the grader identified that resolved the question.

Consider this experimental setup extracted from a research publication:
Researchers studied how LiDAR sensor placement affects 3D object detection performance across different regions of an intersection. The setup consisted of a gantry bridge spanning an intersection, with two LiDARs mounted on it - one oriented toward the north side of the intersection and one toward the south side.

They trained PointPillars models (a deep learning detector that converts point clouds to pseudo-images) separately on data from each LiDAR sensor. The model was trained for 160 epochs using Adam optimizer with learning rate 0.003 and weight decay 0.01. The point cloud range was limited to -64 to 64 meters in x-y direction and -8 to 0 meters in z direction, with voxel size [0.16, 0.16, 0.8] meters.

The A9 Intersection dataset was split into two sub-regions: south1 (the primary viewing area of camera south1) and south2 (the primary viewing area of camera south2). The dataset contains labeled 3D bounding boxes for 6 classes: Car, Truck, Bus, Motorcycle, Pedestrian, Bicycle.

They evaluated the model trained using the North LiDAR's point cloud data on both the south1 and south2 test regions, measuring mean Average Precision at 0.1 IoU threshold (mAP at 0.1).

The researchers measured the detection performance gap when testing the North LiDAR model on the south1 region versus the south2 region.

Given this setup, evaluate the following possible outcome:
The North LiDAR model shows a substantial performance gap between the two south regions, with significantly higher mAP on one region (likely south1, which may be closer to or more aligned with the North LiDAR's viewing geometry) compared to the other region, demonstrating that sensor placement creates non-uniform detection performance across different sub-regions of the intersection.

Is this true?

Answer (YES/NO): YES